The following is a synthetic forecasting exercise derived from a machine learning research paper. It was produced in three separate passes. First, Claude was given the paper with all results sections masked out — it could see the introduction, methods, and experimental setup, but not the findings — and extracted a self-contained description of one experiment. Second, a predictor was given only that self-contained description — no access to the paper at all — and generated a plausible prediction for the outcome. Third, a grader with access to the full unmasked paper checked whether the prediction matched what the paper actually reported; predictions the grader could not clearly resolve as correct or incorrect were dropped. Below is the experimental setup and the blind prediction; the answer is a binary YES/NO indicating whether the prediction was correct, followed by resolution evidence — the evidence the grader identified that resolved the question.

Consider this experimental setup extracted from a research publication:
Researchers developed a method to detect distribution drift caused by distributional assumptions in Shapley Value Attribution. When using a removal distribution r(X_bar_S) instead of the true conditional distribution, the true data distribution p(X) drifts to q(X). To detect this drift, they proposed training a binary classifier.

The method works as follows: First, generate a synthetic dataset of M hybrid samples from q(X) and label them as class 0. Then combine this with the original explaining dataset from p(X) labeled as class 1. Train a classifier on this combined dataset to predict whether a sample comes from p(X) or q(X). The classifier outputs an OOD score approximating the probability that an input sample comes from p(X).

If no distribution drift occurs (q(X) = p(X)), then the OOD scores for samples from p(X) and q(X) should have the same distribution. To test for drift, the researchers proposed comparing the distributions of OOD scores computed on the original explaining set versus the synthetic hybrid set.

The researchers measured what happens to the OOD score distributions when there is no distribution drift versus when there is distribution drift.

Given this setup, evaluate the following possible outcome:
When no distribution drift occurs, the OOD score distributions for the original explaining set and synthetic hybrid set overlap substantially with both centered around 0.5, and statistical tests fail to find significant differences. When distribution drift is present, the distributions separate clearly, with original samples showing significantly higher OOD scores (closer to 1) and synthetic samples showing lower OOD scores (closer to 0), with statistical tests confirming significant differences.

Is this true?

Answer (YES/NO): NO